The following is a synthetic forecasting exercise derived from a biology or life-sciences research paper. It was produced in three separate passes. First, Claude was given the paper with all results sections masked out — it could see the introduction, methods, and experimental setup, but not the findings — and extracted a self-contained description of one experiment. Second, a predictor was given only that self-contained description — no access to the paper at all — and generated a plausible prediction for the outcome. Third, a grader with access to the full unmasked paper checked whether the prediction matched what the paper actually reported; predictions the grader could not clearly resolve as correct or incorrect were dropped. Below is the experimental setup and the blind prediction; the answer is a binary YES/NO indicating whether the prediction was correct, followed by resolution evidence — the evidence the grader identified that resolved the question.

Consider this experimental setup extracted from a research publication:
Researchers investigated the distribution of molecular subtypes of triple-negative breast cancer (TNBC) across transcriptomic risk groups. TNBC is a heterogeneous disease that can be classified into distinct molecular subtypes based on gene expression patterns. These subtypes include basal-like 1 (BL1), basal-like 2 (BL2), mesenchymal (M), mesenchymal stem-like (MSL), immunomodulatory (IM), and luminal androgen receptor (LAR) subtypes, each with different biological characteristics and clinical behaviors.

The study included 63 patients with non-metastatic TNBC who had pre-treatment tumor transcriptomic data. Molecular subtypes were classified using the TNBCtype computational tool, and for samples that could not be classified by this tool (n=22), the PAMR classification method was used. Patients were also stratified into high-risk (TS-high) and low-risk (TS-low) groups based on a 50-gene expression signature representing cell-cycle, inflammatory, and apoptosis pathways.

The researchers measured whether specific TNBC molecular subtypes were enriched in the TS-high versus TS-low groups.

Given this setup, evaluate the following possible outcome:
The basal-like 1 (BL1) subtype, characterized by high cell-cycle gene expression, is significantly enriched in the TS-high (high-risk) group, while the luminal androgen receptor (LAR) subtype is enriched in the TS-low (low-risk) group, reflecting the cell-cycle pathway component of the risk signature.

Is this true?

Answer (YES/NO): NO